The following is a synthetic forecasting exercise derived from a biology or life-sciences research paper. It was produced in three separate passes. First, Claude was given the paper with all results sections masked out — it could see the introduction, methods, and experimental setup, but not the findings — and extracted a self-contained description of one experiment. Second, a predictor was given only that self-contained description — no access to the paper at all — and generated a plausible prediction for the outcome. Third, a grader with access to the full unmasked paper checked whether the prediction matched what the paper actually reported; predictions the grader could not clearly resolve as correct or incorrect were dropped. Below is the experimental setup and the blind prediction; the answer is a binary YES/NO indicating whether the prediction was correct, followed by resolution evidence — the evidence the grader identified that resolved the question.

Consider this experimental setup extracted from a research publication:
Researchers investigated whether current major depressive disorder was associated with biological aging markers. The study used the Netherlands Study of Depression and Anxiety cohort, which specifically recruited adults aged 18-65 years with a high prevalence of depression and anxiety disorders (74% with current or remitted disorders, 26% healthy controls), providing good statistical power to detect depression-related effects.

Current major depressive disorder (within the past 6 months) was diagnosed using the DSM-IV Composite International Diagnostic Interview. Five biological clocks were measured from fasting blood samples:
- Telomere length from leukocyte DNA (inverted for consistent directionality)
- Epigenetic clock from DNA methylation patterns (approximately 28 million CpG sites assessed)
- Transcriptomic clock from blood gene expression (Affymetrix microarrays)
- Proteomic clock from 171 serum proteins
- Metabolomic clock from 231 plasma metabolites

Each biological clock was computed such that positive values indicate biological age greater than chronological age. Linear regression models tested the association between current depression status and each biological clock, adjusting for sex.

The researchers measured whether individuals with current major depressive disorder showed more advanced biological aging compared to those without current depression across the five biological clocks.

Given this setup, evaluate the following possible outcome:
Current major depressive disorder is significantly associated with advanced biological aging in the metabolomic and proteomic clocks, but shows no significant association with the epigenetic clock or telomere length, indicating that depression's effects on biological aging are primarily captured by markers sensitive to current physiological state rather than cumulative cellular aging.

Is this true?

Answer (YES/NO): NO